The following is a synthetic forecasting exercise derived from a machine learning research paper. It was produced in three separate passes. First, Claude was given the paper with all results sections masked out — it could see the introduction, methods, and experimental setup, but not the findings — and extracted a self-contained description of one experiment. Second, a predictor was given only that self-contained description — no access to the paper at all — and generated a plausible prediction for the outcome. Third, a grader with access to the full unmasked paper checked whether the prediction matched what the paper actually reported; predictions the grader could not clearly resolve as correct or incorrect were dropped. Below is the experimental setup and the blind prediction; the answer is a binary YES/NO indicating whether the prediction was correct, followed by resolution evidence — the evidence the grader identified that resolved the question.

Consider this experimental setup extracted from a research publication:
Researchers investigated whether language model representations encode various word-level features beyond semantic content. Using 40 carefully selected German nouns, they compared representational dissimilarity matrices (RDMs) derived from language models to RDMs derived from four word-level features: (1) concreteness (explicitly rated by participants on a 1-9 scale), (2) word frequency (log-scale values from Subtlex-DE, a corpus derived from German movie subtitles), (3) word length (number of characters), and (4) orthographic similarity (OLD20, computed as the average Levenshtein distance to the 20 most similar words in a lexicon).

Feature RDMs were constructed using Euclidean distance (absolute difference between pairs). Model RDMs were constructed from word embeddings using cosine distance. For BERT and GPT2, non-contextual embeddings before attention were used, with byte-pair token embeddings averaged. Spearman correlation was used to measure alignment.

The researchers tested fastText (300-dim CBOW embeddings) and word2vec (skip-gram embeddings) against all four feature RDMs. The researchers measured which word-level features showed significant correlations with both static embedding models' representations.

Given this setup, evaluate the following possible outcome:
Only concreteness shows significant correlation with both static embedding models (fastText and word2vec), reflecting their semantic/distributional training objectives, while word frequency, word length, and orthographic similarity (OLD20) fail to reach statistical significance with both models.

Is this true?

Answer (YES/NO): NO